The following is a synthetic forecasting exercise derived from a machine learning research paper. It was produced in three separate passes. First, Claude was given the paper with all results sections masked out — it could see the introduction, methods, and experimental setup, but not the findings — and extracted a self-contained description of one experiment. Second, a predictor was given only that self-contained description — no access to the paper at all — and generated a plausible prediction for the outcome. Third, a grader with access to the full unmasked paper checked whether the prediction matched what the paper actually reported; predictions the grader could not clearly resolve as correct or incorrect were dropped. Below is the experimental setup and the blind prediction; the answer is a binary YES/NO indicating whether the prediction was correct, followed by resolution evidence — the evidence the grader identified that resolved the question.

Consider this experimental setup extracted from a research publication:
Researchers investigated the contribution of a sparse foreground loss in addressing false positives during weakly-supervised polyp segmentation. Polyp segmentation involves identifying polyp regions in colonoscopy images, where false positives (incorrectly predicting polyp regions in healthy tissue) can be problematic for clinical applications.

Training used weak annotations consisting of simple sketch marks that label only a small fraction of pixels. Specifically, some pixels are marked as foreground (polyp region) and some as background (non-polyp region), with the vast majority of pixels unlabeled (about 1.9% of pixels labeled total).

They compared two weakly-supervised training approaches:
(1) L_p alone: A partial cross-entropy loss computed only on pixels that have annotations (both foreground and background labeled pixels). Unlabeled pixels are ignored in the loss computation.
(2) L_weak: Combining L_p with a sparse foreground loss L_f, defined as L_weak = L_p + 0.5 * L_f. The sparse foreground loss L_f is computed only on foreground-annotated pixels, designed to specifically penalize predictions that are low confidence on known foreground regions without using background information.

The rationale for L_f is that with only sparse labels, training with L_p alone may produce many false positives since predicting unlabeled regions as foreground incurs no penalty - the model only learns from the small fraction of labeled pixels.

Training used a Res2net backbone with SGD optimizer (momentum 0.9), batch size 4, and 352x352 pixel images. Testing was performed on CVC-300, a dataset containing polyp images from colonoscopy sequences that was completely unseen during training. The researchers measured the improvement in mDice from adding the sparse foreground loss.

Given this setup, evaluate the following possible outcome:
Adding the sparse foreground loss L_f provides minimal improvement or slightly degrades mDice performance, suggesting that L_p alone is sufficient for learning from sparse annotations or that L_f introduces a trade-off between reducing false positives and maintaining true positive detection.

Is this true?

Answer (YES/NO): NO